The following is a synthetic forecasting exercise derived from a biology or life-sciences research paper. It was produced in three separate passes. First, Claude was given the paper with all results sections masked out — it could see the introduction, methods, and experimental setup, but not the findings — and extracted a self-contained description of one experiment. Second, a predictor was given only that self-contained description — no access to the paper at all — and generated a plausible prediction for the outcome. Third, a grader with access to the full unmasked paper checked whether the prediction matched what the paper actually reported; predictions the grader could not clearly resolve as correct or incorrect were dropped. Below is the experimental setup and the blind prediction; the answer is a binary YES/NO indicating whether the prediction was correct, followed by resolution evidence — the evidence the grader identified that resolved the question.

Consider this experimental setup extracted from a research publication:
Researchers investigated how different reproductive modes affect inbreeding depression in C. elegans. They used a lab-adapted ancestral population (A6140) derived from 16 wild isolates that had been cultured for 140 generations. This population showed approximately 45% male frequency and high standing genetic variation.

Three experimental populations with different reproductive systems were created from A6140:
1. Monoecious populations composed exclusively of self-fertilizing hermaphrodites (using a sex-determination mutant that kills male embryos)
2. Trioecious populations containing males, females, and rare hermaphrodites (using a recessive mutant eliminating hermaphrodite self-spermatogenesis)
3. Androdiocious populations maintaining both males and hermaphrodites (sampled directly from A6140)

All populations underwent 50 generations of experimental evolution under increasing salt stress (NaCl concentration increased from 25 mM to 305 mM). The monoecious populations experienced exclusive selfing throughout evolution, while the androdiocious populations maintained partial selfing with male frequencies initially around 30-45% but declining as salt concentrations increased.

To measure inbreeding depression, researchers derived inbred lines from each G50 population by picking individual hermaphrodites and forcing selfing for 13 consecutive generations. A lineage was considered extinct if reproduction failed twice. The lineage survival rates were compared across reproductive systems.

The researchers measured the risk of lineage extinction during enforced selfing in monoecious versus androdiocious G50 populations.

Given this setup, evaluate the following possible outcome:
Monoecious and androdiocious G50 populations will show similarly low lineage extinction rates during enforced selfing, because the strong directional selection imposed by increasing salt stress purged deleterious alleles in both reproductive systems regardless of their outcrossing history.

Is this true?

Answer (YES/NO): YES